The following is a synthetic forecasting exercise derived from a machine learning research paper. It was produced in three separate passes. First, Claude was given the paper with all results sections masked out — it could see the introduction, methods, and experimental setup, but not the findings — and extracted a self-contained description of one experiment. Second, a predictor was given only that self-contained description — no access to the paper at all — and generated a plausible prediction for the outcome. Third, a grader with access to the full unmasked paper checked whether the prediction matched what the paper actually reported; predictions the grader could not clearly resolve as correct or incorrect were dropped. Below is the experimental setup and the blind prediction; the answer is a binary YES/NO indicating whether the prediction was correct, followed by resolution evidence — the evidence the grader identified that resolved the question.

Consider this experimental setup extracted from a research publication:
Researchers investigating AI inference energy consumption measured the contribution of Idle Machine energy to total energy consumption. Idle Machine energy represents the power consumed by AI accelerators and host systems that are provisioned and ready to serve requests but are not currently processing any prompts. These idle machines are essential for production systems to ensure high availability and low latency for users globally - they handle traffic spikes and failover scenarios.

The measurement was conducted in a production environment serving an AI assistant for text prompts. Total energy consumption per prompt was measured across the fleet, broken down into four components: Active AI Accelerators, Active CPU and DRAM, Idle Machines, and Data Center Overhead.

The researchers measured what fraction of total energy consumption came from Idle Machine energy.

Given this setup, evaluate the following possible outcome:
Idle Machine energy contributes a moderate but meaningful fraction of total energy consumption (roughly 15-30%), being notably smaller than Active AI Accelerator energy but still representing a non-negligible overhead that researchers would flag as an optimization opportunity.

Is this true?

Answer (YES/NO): NO